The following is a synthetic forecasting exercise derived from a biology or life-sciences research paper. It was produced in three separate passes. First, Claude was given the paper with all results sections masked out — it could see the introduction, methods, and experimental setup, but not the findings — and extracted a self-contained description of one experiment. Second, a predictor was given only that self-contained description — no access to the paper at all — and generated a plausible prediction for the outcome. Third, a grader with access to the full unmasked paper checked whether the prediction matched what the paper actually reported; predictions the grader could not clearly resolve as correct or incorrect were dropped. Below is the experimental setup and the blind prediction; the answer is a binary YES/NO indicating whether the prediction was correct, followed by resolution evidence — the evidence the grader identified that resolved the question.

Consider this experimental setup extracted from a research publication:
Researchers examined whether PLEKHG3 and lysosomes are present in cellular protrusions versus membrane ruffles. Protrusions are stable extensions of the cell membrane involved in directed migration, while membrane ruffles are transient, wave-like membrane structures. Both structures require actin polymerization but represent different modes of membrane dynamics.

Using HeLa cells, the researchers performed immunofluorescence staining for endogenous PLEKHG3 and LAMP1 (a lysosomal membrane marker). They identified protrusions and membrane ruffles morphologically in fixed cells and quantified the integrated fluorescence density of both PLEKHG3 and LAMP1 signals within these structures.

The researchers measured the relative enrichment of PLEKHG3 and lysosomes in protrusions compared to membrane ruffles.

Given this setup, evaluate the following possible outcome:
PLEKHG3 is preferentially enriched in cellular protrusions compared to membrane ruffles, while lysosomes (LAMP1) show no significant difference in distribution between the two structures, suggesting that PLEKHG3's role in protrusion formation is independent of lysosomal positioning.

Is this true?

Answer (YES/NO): NO